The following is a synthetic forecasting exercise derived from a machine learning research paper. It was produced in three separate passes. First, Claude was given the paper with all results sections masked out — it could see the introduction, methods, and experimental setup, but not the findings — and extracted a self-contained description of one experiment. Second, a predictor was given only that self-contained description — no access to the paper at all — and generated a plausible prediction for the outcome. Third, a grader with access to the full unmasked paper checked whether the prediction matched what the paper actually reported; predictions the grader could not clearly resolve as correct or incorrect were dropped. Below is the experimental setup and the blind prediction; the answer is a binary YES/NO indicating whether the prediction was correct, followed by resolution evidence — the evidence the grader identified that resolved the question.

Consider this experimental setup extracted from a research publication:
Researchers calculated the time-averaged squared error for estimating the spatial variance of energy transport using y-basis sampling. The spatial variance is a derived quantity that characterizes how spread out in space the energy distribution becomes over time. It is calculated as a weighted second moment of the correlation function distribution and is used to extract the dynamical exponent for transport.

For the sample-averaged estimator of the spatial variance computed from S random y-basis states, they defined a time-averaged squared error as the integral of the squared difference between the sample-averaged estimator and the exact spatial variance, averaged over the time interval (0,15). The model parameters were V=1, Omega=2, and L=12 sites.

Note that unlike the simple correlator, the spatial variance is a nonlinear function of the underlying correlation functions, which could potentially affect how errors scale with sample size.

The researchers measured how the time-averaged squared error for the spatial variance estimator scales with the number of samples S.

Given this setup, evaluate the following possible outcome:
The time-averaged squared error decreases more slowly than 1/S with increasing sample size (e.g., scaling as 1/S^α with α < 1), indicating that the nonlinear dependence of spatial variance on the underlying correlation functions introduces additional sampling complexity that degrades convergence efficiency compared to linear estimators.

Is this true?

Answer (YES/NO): NO